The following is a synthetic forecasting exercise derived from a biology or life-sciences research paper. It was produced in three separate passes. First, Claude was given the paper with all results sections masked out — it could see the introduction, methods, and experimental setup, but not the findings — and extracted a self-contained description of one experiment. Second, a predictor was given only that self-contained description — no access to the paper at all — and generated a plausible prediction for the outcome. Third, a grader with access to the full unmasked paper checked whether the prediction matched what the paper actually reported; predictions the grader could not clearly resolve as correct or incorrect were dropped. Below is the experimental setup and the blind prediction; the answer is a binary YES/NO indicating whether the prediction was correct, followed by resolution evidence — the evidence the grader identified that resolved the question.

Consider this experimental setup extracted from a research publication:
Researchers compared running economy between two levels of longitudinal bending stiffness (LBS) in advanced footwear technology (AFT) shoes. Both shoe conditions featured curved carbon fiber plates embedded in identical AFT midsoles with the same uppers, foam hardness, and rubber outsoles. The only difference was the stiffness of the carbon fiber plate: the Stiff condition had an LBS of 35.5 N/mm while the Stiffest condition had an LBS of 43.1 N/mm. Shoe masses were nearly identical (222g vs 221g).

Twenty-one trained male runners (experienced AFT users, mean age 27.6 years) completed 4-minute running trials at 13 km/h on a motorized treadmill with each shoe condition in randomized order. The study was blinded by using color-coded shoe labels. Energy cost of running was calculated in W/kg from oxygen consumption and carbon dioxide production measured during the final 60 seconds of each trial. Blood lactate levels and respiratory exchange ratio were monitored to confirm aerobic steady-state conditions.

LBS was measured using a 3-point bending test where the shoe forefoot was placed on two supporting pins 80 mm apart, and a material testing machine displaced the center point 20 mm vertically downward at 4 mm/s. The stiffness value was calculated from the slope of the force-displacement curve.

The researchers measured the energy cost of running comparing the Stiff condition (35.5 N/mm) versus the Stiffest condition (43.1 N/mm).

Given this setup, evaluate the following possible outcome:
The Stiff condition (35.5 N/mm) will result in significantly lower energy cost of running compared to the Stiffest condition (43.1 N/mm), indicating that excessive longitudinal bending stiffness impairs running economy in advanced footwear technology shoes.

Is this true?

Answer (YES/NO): YES